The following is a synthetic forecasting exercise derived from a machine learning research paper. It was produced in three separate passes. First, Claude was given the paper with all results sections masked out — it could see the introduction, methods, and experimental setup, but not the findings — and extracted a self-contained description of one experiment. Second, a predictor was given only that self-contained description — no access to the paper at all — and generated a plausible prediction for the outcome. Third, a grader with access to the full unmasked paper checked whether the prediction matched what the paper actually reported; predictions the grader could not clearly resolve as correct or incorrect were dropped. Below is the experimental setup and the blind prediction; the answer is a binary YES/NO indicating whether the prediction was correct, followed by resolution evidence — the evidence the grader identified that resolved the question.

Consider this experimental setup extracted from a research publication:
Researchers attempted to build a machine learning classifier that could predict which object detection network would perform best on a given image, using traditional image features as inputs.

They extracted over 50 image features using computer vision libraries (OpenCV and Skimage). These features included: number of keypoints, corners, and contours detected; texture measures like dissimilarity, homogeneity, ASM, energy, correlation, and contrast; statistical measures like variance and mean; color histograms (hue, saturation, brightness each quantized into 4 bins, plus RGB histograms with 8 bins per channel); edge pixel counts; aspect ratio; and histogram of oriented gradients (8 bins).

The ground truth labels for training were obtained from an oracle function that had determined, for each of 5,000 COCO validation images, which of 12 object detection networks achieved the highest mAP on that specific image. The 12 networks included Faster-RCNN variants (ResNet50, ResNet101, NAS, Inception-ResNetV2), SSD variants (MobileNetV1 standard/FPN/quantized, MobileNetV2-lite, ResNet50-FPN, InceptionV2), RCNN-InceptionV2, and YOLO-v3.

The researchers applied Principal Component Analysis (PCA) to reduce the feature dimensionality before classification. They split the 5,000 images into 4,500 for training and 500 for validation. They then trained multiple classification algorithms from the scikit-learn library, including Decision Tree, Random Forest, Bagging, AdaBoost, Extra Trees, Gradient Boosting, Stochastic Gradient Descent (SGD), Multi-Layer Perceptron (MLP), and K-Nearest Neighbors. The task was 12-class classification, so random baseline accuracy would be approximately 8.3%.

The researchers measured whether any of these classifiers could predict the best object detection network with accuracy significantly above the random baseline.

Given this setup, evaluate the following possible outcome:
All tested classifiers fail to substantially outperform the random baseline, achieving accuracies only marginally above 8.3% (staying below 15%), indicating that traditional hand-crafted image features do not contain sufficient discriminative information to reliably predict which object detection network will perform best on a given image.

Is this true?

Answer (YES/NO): NO